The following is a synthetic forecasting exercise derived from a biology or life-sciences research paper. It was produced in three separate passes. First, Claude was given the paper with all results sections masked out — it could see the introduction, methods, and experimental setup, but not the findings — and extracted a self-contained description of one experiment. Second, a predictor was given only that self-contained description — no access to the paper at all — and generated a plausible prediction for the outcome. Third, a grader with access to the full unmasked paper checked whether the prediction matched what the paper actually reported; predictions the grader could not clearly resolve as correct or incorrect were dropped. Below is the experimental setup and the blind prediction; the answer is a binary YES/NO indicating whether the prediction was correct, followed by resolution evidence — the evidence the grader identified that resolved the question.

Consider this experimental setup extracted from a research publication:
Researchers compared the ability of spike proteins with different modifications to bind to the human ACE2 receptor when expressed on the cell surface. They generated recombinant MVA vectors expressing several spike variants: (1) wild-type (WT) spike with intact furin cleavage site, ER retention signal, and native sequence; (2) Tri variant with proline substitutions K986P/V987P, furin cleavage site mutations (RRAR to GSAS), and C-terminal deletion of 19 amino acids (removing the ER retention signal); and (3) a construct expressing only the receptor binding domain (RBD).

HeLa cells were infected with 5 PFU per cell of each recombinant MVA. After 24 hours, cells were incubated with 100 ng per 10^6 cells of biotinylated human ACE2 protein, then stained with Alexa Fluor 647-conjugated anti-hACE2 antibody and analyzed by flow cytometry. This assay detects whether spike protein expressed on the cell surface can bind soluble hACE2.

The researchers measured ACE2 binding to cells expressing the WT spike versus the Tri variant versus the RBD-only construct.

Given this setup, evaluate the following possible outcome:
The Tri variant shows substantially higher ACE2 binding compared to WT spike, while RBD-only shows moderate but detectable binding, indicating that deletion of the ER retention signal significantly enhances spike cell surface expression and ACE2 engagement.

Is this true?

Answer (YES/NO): NO